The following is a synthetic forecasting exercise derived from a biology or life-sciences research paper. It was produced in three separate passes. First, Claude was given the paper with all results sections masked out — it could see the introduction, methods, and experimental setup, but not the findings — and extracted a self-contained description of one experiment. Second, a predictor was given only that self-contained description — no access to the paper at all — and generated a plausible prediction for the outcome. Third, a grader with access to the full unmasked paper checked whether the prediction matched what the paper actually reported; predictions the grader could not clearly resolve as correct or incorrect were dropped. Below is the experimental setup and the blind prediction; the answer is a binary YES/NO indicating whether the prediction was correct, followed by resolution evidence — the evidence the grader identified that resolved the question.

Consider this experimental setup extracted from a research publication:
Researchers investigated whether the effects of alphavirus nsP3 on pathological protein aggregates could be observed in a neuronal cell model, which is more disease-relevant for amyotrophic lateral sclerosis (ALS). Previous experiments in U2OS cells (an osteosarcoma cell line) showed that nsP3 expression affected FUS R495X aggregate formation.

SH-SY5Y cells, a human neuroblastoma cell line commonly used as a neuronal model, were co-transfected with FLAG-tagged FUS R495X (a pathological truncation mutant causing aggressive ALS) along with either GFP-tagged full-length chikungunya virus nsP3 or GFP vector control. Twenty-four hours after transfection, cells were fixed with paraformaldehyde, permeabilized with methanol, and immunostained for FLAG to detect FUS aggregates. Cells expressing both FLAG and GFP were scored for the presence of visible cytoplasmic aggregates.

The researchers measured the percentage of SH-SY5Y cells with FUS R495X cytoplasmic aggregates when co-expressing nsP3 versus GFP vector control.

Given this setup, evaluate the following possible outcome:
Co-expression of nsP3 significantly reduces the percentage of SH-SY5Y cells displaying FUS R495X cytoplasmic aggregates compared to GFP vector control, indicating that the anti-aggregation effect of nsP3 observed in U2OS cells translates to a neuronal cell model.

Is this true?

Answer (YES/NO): YES